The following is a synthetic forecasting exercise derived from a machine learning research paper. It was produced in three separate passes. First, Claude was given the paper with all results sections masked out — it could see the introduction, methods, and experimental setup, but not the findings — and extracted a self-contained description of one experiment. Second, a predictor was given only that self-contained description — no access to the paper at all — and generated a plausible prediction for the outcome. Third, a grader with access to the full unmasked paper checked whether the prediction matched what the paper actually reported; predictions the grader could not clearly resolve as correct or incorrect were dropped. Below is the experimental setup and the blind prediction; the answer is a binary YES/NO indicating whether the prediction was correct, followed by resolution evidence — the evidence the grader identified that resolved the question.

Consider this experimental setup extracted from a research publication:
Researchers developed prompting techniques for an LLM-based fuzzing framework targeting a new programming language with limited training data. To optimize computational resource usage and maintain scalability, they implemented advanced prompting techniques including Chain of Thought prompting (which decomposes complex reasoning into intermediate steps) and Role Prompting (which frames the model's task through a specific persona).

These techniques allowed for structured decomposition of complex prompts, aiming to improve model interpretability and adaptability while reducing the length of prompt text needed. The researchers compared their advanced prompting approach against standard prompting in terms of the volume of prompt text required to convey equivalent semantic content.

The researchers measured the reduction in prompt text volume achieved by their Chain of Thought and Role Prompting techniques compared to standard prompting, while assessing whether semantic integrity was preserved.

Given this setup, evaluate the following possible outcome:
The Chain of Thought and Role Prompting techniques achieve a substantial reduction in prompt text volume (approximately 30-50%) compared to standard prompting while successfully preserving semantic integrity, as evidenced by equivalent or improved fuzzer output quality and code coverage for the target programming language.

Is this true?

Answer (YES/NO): YES